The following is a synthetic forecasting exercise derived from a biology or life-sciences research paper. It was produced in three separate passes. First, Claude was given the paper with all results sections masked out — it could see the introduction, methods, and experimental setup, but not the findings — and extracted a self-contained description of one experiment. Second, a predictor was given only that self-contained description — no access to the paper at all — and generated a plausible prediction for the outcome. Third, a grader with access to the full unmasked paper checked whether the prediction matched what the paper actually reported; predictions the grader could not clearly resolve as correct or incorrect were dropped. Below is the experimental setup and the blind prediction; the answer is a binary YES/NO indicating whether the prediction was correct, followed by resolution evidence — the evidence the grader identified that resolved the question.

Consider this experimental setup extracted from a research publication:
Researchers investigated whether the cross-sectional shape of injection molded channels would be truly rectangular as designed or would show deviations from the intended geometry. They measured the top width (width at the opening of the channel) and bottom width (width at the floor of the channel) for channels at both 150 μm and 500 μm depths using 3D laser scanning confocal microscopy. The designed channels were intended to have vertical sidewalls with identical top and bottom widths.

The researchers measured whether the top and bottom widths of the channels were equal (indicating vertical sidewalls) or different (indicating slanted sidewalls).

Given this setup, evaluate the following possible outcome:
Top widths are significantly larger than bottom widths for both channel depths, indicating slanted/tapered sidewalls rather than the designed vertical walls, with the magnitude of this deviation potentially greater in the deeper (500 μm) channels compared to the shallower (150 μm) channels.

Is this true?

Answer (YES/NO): NO